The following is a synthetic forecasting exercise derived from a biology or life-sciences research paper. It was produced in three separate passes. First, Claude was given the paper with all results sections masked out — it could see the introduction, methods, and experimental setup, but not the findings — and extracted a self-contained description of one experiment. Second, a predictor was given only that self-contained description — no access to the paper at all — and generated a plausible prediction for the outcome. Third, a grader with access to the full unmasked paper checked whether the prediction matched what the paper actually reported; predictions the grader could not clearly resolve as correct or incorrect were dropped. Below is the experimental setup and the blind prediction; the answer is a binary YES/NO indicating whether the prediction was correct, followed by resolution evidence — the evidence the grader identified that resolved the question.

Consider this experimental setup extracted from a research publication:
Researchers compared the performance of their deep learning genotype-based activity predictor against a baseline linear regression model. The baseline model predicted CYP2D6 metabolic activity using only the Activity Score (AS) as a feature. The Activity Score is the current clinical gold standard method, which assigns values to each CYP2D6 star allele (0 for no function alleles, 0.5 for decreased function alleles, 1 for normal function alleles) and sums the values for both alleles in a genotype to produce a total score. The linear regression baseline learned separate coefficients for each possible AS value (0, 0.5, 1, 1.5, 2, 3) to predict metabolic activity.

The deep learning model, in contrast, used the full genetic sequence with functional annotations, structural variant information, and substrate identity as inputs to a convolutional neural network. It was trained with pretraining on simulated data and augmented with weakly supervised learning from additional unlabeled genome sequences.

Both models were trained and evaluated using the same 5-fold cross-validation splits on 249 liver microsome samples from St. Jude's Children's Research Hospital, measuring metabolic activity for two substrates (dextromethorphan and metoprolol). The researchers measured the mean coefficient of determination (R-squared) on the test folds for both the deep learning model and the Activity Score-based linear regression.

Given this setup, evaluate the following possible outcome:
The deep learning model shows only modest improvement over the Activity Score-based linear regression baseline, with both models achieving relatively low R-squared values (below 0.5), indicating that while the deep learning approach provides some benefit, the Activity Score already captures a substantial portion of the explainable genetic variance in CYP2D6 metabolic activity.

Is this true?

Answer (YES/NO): NO